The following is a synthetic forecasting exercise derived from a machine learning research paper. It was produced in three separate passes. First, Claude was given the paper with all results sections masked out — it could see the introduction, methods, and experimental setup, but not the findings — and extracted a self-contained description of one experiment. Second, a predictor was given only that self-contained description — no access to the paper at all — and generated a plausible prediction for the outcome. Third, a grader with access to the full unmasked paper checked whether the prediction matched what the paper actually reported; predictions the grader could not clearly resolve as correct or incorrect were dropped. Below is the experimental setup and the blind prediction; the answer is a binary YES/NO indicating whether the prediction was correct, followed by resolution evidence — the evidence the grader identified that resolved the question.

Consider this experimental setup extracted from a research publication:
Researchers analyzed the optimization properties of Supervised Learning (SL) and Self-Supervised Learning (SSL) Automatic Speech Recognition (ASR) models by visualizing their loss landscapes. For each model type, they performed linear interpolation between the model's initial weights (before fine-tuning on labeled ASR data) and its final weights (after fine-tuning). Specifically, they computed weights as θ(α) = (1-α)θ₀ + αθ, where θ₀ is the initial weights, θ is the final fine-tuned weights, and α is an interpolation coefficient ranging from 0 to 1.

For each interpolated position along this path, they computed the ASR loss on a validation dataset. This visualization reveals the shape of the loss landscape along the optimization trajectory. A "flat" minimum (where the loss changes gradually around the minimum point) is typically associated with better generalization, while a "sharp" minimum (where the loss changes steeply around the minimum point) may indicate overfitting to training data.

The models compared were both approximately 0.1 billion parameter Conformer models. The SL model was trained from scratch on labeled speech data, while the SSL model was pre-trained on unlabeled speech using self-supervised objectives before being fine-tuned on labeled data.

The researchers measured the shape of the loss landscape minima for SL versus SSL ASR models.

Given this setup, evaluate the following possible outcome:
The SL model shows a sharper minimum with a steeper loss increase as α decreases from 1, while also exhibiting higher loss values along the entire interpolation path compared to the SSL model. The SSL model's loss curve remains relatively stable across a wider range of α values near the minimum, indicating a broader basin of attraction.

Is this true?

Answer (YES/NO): NO